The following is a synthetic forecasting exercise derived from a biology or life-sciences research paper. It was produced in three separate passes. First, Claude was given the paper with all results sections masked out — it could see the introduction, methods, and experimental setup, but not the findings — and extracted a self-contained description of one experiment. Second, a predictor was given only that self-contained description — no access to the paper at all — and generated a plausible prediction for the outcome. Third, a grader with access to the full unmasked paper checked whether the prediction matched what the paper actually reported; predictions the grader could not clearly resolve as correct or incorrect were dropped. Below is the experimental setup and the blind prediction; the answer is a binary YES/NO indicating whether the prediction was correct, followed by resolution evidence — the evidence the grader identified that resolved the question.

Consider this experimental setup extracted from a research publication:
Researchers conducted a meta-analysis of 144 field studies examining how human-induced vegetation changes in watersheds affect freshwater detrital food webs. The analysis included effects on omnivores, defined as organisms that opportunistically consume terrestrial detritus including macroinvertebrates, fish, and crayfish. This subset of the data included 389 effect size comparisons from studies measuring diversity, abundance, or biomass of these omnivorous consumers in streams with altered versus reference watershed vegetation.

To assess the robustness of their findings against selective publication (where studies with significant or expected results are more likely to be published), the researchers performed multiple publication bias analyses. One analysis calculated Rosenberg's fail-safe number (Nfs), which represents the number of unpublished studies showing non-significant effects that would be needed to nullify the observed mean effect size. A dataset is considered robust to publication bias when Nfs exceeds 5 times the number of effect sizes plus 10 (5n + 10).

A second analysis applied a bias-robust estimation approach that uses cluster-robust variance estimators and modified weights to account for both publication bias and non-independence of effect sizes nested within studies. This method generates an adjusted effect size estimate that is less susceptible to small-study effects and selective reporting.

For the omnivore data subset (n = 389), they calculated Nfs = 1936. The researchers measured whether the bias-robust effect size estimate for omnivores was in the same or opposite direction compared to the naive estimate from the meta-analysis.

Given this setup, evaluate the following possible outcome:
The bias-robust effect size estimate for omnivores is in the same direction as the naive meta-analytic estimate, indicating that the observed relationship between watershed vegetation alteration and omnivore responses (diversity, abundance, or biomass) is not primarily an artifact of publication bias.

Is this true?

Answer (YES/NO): NO